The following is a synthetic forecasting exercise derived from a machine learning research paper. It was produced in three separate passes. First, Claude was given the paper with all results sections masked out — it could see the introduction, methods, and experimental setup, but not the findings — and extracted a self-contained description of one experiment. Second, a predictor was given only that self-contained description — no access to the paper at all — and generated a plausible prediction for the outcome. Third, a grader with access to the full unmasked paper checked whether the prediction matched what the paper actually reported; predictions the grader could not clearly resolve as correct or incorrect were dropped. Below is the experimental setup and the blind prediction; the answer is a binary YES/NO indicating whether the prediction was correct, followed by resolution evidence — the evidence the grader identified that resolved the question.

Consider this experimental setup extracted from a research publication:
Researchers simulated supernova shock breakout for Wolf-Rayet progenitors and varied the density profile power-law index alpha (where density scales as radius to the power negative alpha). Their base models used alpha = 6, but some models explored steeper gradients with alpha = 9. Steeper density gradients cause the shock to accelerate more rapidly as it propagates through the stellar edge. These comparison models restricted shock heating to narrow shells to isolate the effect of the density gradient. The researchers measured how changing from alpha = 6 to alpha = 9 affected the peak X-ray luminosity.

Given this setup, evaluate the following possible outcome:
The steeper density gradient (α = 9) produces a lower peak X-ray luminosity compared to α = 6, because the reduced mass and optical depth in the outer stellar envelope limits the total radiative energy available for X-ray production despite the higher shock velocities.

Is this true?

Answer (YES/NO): NO